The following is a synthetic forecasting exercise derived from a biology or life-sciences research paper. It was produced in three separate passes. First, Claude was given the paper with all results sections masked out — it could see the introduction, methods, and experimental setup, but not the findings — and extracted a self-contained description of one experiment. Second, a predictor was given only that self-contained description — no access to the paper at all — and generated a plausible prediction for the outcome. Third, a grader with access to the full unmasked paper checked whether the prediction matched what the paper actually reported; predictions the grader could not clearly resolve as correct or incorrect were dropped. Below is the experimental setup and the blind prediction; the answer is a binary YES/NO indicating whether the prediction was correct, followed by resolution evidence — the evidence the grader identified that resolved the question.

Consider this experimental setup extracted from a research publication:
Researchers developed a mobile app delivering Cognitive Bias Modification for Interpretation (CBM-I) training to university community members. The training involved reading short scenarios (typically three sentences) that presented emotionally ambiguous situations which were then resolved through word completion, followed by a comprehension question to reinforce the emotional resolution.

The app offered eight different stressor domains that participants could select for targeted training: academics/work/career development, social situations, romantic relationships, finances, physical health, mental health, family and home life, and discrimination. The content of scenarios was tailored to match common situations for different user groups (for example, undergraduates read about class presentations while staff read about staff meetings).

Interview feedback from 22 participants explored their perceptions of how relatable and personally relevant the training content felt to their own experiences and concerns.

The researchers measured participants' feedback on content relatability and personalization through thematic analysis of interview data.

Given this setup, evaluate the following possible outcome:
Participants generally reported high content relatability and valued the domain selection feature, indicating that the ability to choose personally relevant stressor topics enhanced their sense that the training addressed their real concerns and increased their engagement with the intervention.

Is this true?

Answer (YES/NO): NO